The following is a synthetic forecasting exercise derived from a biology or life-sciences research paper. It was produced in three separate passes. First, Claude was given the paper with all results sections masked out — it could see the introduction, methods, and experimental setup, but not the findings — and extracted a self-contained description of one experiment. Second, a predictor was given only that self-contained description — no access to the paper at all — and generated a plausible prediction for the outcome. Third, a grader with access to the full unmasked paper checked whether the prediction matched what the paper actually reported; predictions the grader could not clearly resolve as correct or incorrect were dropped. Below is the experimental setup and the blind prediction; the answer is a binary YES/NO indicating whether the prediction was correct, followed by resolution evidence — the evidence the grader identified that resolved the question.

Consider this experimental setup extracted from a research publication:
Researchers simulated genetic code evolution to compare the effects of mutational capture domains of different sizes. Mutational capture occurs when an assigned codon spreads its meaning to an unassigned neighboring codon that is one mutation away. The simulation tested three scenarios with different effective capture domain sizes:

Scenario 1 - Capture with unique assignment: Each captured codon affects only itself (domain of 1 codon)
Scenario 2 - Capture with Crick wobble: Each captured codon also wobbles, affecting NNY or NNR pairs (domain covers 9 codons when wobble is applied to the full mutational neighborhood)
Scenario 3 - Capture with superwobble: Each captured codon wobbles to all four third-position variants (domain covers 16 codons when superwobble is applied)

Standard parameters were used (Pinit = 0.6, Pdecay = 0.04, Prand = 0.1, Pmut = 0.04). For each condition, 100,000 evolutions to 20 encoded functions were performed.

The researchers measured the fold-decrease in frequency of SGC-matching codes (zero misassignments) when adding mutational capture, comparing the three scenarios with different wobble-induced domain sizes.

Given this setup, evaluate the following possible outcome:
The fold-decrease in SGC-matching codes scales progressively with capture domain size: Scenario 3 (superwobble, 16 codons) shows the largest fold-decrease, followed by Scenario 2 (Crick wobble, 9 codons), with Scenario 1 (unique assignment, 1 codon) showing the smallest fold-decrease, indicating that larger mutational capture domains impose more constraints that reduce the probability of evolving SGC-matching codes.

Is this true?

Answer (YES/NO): YES